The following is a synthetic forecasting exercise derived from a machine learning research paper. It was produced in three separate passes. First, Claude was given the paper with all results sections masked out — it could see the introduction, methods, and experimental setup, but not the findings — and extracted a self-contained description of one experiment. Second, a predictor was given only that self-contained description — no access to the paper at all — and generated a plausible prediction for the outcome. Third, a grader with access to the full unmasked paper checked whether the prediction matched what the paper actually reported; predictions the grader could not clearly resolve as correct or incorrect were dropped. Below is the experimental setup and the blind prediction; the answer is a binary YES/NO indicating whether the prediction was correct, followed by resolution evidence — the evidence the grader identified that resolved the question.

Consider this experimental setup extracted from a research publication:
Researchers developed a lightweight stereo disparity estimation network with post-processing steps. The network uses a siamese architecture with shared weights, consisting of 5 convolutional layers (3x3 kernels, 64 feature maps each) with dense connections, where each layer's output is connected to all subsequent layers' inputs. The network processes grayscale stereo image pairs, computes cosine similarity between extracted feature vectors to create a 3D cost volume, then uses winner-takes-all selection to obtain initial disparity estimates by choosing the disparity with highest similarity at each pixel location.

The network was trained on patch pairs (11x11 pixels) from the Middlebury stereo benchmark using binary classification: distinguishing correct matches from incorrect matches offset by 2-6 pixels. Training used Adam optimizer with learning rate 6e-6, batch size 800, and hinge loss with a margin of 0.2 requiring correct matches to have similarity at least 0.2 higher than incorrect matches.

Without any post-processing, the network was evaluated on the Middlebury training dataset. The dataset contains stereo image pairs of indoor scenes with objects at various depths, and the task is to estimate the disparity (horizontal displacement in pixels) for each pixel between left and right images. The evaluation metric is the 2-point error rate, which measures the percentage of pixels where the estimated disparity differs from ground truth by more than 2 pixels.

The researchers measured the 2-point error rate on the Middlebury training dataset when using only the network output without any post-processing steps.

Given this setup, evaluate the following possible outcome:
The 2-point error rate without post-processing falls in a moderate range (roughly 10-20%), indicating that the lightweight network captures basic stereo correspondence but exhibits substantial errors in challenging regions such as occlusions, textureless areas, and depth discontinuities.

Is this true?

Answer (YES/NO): NO